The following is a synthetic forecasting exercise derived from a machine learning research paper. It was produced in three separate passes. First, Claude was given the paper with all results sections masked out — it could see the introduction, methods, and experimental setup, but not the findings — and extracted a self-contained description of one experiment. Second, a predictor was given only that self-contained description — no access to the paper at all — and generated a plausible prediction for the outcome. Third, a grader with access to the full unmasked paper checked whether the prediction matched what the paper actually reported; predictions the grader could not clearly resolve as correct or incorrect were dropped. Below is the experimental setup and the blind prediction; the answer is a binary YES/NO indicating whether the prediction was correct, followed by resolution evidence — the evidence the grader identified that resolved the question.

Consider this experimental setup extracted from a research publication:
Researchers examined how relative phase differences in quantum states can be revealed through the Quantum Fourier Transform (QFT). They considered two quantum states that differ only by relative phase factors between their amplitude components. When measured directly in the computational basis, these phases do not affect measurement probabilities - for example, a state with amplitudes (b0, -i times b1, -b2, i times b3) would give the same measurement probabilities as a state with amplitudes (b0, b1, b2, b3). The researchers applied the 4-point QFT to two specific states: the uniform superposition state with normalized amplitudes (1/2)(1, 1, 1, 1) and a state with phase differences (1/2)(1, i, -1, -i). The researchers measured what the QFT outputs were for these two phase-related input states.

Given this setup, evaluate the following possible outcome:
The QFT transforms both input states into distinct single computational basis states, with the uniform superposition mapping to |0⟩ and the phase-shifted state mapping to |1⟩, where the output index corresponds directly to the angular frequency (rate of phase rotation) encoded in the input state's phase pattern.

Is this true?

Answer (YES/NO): YES